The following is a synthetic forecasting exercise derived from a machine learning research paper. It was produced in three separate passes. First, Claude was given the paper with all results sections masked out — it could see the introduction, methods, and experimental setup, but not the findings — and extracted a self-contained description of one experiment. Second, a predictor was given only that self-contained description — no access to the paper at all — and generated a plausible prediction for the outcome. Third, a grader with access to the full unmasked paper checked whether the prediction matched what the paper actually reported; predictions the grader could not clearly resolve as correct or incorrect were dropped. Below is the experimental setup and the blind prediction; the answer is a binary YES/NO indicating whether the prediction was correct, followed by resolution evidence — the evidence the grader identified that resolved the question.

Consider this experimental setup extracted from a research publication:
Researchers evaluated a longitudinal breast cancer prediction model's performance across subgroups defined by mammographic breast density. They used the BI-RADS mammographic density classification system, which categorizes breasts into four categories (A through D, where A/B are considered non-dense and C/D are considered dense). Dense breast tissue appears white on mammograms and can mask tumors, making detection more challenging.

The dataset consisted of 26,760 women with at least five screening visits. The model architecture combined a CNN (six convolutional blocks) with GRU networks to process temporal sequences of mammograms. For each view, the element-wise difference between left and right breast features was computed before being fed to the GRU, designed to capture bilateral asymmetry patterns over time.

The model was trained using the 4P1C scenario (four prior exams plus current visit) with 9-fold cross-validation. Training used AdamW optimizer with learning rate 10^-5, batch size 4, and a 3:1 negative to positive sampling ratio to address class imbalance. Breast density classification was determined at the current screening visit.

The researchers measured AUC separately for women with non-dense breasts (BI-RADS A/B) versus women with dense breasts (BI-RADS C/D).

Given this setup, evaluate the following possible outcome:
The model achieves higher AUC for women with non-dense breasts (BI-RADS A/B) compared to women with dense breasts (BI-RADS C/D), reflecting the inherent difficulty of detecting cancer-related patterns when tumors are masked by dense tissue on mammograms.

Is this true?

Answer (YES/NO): YES